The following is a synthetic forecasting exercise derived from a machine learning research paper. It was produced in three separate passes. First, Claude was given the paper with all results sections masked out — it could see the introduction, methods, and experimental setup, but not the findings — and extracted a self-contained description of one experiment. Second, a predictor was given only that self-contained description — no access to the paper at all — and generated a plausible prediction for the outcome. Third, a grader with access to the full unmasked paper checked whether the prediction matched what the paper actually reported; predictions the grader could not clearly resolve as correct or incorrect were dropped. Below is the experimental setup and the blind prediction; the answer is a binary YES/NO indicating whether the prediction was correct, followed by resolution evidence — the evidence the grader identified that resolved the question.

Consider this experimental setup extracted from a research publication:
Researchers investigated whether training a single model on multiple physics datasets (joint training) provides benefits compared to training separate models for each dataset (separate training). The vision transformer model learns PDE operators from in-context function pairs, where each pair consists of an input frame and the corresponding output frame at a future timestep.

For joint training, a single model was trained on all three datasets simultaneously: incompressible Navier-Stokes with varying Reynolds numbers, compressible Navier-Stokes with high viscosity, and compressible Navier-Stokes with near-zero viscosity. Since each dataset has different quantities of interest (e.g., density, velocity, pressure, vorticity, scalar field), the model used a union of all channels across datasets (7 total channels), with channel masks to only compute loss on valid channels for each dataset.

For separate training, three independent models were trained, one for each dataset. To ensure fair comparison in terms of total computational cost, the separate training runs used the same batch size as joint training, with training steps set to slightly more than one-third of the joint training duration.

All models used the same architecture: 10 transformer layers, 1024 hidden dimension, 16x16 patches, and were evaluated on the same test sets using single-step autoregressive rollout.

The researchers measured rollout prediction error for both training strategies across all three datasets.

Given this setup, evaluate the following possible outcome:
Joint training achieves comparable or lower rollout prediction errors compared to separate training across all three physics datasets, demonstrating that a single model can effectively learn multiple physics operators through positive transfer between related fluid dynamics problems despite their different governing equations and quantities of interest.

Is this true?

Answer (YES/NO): YES